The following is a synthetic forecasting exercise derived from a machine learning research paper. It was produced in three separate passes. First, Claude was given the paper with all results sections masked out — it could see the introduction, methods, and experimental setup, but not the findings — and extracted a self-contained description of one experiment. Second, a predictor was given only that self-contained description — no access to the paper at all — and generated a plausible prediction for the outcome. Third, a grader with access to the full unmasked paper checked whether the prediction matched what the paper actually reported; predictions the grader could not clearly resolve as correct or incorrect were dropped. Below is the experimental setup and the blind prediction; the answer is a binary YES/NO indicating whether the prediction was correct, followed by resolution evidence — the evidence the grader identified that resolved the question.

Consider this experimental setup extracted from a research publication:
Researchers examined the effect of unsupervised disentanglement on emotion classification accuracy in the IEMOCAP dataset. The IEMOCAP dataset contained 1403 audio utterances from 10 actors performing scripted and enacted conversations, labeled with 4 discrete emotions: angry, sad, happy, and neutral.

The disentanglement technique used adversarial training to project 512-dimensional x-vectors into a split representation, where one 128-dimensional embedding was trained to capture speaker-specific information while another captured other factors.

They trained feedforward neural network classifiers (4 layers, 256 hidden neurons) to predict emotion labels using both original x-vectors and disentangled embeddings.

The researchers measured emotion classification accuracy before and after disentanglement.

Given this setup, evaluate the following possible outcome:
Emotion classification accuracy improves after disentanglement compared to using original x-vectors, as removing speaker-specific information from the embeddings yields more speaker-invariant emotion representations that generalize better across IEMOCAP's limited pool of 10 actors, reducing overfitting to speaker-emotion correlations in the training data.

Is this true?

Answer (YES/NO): NO